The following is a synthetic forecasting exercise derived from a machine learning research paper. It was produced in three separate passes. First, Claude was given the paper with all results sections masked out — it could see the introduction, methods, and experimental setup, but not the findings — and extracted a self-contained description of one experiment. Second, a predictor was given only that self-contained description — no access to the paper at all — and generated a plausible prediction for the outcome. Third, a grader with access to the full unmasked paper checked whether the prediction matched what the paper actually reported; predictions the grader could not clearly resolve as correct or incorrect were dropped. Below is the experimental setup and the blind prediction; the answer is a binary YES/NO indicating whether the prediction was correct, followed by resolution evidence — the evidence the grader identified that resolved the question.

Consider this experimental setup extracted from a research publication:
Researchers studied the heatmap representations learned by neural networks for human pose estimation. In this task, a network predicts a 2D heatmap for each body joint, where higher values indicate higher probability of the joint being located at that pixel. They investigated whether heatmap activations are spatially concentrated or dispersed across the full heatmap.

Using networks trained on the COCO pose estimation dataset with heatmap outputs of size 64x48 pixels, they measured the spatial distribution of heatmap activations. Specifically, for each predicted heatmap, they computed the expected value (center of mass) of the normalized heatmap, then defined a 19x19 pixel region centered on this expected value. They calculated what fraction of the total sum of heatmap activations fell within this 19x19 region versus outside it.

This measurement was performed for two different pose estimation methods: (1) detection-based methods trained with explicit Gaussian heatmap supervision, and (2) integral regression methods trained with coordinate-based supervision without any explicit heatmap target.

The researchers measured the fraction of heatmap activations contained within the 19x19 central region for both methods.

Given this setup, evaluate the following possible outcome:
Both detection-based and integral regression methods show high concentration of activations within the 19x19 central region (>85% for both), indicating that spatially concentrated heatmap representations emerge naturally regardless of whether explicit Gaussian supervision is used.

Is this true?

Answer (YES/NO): YES